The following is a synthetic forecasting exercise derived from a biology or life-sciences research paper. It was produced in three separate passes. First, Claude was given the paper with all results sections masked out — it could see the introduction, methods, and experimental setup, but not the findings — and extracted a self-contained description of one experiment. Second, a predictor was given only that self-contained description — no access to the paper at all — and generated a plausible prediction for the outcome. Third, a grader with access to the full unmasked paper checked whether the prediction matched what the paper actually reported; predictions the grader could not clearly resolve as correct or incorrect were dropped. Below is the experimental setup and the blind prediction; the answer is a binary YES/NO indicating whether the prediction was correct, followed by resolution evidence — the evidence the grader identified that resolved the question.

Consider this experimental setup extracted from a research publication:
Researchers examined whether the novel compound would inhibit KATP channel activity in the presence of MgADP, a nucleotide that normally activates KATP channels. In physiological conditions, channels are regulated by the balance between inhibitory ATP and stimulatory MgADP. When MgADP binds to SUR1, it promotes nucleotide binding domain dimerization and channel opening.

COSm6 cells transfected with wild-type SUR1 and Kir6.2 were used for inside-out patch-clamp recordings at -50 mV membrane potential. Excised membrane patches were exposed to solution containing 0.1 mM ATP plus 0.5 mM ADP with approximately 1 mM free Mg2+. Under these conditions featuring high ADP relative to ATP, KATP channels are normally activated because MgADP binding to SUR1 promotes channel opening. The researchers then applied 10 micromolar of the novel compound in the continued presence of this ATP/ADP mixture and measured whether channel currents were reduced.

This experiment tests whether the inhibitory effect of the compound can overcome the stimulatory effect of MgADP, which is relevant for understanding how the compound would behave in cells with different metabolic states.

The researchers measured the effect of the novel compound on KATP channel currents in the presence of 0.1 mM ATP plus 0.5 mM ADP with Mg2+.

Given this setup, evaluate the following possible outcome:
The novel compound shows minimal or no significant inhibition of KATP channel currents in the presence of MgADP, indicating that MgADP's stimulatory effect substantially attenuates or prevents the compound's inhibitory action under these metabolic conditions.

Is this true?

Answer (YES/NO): NO